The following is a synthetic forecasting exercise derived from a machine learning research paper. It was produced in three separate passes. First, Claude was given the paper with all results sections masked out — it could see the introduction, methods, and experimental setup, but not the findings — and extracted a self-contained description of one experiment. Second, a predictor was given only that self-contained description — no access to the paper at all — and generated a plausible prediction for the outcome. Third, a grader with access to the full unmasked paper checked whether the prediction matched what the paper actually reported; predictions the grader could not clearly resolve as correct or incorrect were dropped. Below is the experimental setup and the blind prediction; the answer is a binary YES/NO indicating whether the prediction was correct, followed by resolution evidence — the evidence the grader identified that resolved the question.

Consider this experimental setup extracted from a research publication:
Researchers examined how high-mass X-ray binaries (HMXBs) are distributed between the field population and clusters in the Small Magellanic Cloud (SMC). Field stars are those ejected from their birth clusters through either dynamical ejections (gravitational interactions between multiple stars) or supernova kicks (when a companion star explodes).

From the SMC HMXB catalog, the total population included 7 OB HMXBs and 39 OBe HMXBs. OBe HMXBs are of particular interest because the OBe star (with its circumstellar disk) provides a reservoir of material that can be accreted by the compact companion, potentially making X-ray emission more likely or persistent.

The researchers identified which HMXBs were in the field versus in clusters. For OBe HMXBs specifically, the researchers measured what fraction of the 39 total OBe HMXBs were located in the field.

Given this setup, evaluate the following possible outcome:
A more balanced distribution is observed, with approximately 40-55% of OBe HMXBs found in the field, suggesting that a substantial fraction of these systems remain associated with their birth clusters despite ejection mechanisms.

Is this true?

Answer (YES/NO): YES